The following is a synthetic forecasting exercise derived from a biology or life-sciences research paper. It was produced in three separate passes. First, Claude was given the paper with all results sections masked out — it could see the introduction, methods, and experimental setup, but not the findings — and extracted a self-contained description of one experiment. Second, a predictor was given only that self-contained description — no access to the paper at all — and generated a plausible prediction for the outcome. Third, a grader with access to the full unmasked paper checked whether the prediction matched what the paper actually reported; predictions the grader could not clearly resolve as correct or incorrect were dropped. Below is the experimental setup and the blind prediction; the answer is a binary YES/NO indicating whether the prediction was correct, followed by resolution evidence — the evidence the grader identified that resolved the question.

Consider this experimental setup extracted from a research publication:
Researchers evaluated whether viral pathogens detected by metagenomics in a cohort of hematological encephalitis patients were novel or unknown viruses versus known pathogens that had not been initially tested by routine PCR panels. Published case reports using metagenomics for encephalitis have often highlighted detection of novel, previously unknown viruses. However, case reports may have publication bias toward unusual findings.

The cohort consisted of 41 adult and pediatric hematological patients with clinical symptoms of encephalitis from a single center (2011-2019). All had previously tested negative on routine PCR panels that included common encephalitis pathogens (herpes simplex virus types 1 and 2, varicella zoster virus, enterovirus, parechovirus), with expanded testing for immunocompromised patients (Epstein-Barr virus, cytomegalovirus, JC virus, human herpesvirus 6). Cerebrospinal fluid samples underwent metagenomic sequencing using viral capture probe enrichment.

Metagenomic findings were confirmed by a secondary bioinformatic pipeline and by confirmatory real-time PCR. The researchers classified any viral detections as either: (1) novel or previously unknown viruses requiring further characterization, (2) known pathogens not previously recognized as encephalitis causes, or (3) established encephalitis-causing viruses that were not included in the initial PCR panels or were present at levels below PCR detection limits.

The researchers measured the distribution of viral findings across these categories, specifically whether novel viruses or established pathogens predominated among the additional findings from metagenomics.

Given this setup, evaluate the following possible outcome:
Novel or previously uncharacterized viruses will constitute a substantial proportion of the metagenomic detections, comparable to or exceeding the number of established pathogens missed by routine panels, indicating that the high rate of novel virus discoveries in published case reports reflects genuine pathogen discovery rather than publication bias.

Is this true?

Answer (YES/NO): NO